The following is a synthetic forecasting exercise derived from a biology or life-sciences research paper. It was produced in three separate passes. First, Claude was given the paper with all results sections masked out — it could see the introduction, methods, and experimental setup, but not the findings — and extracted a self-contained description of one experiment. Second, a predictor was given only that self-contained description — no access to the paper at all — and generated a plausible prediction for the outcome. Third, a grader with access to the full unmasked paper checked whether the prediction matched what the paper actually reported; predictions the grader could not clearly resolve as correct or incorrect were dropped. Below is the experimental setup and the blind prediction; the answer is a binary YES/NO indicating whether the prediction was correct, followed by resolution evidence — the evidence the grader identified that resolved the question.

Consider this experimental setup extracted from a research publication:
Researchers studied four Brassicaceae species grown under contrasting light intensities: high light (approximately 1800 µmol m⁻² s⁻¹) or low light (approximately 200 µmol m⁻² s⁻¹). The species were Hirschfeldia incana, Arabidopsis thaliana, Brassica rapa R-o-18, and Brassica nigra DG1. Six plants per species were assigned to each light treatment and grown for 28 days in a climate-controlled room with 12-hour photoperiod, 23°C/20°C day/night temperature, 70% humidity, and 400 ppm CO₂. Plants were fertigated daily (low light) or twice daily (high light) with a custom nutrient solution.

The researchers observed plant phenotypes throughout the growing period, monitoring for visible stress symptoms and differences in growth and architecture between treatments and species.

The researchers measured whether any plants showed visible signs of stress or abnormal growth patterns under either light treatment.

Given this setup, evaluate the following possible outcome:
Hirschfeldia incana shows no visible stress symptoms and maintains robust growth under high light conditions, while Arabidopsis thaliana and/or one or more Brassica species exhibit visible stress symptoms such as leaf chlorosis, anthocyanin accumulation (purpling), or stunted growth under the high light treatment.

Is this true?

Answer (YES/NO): NO